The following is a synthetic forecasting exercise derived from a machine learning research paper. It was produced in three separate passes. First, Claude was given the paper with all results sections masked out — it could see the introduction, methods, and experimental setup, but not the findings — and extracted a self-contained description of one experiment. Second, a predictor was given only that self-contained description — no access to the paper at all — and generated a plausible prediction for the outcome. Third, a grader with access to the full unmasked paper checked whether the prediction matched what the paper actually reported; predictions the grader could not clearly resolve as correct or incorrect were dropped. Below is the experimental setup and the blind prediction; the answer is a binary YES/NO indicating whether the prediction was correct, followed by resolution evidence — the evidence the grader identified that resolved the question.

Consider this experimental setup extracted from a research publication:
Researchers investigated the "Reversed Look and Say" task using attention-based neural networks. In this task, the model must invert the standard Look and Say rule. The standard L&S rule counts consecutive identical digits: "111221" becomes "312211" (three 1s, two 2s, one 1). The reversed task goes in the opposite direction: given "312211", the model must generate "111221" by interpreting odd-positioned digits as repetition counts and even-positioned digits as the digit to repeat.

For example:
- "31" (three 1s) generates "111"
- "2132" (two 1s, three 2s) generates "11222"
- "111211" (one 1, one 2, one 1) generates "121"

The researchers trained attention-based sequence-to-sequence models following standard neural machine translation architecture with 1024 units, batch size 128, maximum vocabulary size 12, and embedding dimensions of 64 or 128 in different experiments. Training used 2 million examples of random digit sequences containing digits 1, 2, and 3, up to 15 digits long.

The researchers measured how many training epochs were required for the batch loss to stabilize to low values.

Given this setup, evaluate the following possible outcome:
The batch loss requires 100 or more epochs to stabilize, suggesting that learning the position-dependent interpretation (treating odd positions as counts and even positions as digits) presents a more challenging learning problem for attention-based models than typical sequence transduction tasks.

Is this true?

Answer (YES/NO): NO